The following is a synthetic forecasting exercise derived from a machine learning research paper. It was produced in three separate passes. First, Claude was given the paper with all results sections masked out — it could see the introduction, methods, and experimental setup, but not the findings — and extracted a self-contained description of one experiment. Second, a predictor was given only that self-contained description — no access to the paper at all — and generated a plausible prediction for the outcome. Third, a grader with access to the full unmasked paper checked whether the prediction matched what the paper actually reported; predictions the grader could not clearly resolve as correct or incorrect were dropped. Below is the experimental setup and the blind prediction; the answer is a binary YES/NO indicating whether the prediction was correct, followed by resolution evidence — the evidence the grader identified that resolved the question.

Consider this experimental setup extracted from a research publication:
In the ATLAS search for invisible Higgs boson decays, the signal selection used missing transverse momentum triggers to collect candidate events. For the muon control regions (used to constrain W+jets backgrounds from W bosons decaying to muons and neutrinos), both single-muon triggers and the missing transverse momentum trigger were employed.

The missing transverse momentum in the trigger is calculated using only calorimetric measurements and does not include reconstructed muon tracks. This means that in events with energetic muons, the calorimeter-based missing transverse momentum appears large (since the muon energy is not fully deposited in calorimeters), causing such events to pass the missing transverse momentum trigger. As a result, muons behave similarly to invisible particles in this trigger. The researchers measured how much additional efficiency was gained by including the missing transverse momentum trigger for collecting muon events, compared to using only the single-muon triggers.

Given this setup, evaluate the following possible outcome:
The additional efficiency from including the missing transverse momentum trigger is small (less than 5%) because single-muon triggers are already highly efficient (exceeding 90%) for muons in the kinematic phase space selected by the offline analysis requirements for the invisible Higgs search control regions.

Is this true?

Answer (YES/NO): NO